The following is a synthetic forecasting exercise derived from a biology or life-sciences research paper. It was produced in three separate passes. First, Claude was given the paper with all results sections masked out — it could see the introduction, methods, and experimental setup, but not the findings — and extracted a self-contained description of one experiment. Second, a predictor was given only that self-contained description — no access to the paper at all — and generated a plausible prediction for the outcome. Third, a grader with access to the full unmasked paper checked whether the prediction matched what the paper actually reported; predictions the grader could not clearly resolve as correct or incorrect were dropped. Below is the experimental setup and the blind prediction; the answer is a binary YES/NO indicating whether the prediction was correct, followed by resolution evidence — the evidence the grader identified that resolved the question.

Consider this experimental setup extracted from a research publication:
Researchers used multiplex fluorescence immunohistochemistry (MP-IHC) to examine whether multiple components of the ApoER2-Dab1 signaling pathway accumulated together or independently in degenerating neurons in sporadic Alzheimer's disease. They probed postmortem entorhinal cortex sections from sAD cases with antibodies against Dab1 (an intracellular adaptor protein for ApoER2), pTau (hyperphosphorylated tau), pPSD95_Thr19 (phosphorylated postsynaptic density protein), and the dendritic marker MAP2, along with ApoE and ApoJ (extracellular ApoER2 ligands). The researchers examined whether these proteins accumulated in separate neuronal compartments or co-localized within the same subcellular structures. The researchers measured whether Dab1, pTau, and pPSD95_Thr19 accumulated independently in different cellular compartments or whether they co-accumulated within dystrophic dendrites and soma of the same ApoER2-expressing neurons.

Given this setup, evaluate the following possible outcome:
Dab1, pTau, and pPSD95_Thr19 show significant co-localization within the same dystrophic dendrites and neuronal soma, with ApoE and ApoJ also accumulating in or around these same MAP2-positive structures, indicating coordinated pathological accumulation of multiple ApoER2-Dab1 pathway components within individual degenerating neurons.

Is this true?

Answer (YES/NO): YES